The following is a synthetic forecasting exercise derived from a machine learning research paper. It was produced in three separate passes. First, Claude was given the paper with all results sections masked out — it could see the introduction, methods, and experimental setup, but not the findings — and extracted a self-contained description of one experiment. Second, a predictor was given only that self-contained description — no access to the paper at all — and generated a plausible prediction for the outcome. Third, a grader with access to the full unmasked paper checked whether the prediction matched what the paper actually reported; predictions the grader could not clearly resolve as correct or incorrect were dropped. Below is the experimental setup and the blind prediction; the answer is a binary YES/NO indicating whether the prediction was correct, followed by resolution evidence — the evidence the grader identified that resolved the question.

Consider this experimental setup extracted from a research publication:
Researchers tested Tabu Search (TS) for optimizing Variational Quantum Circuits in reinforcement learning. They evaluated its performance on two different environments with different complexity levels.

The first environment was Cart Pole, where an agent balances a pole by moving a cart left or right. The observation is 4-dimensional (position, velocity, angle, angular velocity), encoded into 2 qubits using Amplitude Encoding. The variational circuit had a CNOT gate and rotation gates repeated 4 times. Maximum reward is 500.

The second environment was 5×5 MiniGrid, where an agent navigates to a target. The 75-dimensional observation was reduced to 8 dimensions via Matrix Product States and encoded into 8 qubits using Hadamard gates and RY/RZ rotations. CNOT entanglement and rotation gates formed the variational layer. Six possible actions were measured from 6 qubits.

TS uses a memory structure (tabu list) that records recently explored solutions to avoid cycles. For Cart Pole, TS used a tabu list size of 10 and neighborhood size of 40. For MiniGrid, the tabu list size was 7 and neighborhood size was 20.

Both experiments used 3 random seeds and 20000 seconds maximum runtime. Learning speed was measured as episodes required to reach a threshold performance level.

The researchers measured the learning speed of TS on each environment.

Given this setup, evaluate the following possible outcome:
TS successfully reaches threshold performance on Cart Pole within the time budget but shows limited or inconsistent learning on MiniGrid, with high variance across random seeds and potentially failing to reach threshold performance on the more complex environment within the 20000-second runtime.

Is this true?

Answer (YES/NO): NO